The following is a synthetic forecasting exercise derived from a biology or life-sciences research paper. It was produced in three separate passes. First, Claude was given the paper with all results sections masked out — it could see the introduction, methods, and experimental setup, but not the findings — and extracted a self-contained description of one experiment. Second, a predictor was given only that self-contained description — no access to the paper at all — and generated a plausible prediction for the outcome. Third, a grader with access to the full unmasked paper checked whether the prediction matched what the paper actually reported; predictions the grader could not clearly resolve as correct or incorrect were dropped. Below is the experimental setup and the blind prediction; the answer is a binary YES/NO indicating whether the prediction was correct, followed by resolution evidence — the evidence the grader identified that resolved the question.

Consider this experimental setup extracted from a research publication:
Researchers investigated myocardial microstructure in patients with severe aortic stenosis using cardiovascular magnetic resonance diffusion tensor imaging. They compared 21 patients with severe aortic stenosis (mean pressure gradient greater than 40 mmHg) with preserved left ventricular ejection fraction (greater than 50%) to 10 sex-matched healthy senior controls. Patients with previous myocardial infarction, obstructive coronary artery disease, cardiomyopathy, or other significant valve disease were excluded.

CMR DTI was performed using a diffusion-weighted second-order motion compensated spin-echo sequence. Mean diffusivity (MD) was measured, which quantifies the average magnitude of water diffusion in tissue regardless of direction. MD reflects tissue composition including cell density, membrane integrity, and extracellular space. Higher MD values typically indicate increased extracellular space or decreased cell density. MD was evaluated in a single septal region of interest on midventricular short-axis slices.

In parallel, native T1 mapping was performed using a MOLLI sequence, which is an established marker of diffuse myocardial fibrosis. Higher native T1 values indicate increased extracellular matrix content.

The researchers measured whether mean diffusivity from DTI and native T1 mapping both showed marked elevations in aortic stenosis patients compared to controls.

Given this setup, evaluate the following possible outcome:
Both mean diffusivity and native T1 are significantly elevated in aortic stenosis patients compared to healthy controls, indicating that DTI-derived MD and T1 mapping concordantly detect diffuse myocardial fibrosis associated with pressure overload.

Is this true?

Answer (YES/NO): NO